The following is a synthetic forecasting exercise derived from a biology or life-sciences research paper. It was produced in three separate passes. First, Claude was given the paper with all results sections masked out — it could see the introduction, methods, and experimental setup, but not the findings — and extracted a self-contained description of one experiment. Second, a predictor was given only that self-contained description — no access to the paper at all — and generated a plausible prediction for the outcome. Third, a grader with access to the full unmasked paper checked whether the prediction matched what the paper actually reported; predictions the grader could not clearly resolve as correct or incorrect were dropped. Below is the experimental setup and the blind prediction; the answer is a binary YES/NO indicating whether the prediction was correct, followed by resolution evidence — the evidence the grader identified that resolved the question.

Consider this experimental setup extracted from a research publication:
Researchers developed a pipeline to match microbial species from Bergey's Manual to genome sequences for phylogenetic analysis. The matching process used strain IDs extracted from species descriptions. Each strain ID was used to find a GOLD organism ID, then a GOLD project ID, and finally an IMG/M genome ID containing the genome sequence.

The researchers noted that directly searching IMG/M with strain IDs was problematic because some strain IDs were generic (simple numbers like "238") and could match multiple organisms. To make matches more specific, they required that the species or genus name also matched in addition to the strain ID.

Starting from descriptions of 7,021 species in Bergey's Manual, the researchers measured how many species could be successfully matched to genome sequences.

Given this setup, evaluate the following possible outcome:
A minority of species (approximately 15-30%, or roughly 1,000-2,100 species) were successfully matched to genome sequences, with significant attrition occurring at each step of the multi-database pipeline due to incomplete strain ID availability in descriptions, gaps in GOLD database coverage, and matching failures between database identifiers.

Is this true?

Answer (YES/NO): NO